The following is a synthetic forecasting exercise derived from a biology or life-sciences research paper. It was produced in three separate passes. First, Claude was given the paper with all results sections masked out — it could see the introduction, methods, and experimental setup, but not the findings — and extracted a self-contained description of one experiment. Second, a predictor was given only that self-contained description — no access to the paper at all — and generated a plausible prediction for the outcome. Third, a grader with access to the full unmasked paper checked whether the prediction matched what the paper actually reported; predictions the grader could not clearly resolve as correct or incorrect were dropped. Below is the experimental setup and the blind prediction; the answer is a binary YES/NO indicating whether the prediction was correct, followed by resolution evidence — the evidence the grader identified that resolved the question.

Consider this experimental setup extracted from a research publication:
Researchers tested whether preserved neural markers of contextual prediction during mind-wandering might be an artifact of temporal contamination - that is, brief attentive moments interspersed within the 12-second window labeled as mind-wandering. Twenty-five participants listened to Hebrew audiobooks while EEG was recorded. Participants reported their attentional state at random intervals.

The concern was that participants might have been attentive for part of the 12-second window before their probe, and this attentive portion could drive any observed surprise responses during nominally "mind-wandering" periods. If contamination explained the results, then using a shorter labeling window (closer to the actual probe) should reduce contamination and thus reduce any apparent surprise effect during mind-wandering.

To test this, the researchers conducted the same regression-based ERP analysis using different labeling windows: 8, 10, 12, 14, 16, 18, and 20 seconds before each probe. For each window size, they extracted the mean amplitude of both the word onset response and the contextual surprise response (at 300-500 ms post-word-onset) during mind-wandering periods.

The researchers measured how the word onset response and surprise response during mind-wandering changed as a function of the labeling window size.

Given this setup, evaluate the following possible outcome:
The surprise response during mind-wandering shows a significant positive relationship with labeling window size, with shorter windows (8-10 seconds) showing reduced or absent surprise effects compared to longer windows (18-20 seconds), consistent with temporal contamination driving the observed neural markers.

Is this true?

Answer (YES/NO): NO